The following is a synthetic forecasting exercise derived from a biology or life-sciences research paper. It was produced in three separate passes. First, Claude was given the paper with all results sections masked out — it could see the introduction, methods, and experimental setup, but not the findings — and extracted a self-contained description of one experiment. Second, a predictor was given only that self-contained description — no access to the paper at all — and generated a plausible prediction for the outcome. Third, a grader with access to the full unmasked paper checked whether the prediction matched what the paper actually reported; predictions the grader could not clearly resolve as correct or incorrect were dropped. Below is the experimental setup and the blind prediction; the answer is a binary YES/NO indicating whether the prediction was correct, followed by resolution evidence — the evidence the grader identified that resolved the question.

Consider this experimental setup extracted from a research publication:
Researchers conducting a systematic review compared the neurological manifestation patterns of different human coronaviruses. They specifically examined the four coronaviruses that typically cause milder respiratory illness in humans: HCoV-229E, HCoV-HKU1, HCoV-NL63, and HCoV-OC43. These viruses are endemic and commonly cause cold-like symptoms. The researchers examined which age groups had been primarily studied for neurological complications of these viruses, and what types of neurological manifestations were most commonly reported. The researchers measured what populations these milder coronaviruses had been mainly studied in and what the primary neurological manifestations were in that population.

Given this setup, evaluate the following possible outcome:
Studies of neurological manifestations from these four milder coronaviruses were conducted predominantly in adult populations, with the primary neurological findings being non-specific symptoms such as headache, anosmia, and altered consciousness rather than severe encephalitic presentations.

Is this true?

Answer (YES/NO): NO